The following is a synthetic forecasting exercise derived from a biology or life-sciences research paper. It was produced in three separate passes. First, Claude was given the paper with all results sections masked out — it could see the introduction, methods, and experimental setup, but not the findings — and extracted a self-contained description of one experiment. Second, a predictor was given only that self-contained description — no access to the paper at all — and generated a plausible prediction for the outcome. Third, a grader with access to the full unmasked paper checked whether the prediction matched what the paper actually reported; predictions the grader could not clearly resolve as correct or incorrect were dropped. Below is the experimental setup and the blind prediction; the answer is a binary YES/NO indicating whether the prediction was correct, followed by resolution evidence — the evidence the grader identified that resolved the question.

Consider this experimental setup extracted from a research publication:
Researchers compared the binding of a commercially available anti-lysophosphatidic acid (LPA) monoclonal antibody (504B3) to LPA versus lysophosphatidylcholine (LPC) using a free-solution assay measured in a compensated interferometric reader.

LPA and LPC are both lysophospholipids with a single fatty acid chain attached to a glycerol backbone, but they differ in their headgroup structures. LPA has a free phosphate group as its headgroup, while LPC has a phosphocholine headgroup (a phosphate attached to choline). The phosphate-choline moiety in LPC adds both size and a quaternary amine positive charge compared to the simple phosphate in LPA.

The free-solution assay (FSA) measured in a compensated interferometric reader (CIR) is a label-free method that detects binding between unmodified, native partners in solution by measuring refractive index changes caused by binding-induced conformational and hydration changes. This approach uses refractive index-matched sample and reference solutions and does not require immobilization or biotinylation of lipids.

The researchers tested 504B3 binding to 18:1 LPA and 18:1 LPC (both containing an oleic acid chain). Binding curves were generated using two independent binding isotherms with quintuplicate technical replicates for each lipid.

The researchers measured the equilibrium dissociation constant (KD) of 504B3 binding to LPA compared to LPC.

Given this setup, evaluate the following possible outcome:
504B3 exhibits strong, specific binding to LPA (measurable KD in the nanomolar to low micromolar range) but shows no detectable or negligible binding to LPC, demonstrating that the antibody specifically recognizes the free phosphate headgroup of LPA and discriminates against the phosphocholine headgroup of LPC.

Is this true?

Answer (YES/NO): NO